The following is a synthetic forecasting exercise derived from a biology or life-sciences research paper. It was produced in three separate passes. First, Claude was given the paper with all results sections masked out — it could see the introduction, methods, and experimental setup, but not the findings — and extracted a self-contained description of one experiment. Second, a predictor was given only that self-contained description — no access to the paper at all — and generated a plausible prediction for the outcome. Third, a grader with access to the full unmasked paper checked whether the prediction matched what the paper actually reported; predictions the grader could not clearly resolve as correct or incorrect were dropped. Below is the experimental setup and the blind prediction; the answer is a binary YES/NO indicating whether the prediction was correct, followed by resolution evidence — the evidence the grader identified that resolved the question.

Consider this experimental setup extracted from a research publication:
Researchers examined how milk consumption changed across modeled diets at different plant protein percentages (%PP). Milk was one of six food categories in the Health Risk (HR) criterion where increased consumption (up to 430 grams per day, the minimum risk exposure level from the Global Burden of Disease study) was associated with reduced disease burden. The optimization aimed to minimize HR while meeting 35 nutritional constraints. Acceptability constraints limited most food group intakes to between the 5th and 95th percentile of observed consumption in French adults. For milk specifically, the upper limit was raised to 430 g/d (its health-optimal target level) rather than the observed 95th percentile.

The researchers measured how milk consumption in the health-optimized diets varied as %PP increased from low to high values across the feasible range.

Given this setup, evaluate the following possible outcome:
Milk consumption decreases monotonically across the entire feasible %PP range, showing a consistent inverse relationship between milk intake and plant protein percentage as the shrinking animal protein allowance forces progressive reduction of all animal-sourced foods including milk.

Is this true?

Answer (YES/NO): NO